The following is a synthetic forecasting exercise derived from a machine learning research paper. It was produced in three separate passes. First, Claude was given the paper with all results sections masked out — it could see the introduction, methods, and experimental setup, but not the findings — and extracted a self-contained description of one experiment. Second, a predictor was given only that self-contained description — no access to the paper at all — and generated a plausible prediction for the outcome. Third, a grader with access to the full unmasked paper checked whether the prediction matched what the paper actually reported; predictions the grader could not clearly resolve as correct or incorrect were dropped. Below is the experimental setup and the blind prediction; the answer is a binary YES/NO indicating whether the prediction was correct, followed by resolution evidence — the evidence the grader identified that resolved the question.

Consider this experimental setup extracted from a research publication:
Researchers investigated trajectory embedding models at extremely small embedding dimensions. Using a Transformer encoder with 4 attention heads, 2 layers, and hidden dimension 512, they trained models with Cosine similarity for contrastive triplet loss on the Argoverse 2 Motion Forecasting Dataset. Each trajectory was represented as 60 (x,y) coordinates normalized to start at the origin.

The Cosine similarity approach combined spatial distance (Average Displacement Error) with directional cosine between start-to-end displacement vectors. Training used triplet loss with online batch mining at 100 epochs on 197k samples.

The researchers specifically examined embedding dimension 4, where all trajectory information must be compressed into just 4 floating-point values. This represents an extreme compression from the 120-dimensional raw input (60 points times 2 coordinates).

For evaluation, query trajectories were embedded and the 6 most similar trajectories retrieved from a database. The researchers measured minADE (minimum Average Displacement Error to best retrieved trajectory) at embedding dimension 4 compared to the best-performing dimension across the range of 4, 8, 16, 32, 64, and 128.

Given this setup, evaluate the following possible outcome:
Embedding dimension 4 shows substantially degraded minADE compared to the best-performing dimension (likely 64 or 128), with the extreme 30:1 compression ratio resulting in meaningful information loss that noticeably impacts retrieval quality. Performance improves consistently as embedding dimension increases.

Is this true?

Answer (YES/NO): NO